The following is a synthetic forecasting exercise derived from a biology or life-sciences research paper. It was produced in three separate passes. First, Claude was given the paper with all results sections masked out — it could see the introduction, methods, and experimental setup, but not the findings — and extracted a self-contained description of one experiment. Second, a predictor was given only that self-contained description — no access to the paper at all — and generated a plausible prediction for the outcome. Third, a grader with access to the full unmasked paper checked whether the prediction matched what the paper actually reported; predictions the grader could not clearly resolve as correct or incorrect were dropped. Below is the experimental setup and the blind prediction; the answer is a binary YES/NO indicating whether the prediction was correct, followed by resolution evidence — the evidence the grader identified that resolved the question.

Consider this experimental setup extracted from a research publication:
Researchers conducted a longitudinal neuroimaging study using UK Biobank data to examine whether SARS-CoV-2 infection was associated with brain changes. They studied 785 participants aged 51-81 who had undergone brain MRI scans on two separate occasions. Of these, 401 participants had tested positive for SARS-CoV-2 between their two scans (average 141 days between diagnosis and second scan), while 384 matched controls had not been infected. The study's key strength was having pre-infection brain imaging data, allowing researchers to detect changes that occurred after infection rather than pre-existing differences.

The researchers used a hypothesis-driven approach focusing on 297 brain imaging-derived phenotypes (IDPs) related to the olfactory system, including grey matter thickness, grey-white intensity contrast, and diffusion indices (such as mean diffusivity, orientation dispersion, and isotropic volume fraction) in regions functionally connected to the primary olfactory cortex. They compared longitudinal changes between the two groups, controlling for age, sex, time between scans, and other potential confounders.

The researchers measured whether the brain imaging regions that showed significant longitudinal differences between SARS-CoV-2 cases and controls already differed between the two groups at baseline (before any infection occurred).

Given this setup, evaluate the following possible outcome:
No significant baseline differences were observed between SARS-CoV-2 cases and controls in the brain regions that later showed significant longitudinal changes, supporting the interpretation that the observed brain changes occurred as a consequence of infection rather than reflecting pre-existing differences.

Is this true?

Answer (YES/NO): YES